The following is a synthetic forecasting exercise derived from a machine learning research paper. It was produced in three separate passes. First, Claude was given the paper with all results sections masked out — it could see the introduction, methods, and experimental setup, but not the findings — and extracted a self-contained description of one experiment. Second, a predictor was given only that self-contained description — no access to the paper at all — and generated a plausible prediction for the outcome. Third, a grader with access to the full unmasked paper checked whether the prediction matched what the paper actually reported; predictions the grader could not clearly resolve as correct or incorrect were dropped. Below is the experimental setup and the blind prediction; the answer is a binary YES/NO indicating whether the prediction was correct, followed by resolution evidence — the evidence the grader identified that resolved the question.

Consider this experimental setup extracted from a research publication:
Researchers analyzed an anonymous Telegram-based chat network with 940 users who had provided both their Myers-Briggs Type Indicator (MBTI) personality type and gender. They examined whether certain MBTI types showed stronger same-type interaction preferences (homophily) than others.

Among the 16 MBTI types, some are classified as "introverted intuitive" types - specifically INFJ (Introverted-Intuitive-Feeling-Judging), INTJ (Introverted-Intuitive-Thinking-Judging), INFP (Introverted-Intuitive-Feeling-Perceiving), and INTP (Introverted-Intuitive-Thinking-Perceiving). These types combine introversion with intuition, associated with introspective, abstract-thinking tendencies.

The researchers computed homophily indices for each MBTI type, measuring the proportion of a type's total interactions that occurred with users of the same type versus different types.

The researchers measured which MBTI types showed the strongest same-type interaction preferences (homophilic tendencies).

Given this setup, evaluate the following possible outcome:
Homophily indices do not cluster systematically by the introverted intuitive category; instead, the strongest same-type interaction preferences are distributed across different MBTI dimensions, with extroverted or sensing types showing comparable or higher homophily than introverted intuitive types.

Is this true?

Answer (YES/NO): NO